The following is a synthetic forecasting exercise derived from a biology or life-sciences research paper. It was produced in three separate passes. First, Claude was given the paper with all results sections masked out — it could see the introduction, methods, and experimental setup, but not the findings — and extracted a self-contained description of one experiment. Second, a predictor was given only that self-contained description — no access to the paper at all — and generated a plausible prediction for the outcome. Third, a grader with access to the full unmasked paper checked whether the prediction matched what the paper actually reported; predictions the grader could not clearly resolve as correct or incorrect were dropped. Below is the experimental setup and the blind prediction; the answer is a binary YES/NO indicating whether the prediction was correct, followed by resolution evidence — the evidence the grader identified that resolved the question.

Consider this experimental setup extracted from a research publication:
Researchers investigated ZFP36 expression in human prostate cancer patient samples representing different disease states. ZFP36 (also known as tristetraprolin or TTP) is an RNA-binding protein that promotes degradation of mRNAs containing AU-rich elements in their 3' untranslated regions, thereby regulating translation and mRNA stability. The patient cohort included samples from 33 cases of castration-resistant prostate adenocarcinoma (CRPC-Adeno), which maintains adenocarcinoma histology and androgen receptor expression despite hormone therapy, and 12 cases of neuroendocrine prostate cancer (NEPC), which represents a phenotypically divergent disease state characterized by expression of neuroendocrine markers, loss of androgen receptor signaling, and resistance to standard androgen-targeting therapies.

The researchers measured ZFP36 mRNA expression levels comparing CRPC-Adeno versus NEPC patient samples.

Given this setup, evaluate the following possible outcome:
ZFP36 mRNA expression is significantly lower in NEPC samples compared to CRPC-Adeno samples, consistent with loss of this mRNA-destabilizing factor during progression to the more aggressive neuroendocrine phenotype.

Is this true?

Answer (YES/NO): YES